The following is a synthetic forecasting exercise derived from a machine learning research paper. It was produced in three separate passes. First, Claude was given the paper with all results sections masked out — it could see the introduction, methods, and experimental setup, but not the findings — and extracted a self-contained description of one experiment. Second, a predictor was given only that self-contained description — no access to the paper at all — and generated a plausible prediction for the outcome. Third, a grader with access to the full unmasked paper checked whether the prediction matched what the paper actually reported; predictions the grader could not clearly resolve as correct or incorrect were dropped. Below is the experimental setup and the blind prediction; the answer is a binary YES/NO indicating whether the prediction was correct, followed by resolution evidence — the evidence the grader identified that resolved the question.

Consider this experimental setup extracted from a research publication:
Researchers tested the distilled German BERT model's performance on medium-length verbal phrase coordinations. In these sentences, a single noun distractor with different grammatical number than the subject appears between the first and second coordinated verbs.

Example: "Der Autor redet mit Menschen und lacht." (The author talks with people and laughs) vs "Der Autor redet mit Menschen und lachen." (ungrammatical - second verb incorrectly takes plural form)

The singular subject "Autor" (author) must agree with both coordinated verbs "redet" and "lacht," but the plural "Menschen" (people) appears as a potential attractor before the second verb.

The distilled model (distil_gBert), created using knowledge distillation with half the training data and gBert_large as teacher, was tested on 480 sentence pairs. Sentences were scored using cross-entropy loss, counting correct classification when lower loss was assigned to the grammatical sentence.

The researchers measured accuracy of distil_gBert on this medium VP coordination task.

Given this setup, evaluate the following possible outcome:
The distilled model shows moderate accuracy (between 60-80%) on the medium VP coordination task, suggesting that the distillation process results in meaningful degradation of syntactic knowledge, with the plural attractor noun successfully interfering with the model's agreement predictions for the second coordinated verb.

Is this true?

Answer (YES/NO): NO